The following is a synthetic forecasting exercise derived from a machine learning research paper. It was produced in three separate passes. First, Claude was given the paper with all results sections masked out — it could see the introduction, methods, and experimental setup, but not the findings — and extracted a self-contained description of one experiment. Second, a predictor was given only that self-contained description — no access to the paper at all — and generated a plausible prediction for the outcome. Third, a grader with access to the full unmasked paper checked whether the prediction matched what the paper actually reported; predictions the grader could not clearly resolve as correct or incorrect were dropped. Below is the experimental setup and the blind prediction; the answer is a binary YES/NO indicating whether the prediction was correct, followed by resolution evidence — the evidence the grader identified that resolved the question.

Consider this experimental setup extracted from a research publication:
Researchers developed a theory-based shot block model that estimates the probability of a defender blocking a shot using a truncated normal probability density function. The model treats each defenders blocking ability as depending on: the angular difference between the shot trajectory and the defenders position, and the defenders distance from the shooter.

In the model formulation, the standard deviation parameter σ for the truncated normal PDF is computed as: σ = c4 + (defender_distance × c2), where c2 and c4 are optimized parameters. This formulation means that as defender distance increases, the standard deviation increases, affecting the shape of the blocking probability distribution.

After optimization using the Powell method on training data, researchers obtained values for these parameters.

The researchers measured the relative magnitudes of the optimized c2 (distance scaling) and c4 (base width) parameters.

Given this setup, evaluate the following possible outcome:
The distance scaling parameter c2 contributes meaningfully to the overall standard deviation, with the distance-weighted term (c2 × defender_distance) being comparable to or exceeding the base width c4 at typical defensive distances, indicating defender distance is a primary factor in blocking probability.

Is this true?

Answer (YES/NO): YES